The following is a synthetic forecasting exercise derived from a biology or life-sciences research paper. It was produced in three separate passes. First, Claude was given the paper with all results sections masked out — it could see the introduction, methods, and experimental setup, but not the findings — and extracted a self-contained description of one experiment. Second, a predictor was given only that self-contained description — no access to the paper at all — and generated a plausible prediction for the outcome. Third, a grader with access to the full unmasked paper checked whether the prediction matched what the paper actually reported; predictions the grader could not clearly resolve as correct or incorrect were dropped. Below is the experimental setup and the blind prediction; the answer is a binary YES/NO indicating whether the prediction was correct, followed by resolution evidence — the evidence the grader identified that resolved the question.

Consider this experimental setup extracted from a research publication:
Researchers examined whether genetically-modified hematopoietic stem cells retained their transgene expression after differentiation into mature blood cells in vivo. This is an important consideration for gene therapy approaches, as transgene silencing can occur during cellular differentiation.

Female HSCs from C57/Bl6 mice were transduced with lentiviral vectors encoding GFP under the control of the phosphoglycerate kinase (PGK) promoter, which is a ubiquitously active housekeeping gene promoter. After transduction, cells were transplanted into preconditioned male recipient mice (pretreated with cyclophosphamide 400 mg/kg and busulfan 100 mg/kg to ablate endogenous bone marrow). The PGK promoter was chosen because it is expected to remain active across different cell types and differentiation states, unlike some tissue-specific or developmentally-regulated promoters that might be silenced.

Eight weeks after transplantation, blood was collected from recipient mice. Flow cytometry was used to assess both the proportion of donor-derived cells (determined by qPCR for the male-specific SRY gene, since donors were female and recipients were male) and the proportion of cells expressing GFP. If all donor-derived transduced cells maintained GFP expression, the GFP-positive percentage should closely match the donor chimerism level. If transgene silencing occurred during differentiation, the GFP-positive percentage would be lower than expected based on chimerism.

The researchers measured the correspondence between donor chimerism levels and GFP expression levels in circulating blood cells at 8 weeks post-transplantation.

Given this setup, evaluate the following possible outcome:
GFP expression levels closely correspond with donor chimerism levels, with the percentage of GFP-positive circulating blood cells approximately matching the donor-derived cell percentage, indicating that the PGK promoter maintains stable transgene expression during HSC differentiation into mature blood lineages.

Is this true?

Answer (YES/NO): NO